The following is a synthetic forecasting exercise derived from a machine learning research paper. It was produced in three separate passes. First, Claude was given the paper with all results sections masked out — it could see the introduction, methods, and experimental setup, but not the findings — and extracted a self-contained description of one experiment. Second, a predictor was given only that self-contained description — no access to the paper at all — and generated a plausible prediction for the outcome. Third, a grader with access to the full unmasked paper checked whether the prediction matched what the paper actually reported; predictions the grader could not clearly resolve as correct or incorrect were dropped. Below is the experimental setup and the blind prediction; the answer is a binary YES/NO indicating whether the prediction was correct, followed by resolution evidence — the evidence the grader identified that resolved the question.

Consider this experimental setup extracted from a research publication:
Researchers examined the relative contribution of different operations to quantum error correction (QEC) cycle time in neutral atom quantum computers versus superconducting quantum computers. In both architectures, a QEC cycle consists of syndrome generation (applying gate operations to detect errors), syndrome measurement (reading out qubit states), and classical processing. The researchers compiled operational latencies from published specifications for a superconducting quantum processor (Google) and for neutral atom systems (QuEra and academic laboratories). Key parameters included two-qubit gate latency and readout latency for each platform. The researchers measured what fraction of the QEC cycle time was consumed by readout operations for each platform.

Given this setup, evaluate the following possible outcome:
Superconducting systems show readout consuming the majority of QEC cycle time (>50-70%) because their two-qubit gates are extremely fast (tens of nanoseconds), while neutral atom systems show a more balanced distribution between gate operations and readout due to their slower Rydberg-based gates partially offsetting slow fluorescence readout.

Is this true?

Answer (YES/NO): NO